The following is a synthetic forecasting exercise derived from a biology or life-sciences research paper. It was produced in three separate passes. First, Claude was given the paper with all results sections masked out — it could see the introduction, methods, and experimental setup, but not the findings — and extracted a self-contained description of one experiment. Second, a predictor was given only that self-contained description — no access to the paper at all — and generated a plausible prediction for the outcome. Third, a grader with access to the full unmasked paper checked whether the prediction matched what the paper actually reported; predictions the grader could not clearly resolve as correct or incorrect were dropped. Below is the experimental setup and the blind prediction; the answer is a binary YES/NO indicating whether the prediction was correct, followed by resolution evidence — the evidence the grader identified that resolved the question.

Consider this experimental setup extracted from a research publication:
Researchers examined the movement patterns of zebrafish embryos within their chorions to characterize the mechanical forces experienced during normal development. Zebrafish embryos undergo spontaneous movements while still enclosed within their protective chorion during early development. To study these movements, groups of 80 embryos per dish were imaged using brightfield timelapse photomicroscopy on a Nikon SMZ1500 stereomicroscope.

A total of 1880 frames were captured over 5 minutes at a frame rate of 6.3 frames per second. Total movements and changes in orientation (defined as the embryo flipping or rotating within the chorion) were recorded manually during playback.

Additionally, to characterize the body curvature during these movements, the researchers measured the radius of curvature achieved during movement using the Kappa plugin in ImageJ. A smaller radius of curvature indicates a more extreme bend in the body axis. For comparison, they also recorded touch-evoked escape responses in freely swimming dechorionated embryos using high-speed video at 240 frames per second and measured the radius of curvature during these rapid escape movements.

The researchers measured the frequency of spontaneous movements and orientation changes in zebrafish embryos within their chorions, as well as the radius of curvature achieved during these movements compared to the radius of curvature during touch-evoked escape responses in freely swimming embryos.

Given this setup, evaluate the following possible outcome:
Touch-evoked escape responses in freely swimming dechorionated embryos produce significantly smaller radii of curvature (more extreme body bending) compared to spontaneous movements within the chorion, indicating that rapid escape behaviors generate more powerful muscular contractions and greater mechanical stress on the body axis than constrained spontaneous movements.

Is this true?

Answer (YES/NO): NO